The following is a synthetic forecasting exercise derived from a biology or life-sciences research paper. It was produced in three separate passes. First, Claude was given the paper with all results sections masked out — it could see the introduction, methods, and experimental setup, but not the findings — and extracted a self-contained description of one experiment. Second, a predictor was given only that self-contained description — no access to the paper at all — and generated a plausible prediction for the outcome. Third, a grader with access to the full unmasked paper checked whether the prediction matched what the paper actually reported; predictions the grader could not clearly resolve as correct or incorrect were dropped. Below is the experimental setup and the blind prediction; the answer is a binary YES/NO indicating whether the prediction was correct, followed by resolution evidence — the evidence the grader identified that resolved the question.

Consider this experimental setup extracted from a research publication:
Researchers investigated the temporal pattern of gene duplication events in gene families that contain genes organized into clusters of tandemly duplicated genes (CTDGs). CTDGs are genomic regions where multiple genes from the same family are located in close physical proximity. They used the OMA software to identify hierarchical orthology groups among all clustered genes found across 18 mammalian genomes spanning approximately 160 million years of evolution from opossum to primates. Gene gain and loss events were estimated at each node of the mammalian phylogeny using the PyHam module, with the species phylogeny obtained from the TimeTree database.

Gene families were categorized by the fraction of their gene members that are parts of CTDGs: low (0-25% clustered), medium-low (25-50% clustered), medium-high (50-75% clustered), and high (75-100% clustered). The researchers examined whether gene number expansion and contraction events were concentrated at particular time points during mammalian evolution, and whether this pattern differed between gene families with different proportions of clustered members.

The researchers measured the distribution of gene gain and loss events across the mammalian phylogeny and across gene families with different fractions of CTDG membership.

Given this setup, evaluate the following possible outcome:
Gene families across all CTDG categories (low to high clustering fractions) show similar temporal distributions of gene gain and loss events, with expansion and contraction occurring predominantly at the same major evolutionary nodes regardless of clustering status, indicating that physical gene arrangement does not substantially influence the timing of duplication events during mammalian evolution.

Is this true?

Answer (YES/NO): NO